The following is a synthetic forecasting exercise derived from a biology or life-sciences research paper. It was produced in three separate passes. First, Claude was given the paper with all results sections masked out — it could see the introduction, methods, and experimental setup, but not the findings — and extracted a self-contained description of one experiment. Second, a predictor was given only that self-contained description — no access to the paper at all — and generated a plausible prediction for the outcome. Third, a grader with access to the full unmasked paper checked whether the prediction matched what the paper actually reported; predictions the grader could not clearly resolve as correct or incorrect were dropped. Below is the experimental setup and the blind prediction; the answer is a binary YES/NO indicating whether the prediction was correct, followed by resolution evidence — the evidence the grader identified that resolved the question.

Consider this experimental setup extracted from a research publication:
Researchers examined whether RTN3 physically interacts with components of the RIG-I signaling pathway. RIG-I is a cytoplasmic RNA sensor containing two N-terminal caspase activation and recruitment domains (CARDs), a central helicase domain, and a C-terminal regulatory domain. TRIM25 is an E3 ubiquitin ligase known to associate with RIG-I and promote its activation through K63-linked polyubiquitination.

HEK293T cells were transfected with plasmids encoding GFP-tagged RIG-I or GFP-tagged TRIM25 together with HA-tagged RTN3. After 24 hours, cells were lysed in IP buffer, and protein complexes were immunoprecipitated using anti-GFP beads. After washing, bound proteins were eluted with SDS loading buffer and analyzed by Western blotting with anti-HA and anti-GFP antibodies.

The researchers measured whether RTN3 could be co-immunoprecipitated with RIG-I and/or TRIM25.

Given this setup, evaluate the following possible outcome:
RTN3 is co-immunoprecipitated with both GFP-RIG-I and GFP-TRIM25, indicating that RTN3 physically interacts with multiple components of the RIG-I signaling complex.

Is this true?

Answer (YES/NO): YES